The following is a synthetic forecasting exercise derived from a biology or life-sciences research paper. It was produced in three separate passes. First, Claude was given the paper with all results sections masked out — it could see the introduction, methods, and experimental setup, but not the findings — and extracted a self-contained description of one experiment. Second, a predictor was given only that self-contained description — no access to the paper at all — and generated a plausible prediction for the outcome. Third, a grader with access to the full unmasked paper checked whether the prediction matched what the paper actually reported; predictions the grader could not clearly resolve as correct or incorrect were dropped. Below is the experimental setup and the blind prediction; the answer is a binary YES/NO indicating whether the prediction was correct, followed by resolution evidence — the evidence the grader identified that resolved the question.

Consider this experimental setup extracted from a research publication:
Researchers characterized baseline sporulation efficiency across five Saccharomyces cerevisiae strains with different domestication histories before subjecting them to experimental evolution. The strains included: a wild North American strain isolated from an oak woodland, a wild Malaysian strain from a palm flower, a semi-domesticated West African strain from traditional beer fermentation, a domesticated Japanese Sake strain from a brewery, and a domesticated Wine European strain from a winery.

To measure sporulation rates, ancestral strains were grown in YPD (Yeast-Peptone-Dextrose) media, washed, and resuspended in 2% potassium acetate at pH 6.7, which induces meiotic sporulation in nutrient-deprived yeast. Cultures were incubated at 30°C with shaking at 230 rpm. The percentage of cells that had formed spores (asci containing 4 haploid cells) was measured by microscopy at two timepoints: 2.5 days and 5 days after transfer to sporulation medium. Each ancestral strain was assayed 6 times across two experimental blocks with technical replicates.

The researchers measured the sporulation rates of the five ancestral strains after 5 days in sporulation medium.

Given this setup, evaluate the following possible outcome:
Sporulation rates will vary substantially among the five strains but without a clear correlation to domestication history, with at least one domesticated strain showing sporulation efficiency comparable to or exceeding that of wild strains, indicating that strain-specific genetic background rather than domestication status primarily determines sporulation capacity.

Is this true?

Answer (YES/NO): NO